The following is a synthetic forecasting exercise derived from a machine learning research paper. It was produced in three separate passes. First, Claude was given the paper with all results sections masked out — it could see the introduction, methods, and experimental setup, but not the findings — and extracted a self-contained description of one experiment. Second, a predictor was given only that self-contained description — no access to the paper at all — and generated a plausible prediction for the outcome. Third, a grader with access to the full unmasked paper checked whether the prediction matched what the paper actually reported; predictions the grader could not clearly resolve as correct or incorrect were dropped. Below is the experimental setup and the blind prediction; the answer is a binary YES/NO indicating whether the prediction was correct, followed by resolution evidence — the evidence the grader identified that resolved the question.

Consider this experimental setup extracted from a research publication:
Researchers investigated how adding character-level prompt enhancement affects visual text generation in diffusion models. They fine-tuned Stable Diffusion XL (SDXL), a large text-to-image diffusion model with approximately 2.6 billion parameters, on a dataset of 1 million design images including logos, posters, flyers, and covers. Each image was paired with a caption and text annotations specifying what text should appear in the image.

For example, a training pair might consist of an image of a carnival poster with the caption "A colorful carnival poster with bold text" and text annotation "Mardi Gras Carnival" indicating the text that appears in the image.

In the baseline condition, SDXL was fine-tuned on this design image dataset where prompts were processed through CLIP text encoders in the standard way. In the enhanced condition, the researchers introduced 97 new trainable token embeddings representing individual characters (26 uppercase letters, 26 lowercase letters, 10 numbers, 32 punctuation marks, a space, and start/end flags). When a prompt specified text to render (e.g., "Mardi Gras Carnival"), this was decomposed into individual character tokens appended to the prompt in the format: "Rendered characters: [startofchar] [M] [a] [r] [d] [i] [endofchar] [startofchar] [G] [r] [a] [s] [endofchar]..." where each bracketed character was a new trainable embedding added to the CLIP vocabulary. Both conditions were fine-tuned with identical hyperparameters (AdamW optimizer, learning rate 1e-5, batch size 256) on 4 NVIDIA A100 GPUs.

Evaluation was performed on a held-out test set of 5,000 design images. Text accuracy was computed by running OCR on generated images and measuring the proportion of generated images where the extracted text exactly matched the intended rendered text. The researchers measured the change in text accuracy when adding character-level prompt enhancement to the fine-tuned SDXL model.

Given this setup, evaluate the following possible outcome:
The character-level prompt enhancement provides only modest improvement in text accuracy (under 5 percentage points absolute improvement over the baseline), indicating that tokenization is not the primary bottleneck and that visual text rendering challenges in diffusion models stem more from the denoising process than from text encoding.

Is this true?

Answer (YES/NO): NO